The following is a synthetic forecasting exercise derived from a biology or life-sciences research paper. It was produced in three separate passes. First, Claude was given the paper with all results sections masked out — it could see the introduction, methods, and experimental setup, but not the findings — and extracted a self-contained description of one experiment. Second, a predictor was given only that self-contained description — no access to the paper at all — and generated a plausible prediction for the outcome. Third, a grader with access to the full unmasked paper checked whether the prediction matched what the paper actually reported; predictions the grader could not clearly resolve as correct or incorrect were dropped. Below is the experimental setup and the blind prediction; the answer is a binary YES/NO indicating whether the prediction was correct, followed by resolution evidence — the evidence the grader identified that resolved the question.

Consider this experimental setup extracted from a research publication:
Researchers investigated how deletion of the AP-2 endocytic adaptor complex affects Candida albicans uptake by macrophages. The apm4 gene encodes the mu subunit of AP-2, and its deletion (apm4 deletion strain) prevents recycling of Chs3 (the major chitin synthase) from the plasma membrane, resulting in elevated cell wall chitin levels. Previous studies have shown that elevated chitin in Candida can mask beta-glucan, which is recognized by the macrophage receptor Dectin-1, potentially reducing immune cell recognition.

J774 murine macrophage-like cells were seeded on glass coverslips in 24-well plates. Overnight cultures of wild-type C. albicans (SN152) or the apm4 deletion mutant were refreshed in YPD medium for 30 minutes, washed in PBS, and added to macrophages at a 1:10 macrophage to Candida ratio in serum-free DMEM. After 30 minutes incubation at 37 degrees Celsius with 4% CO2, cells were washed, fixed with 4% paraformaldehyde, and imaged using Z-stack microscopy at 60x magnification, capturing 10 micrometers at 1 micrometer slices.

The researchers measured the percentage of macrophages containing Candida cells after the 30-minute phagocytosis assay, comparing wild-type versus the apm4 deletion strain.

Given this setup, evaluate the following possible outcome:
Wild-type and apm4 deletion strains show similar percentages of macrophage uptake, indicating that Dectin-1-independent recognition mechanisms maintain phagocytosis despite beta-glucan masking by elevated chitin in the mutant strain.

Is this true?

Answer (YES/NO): NO